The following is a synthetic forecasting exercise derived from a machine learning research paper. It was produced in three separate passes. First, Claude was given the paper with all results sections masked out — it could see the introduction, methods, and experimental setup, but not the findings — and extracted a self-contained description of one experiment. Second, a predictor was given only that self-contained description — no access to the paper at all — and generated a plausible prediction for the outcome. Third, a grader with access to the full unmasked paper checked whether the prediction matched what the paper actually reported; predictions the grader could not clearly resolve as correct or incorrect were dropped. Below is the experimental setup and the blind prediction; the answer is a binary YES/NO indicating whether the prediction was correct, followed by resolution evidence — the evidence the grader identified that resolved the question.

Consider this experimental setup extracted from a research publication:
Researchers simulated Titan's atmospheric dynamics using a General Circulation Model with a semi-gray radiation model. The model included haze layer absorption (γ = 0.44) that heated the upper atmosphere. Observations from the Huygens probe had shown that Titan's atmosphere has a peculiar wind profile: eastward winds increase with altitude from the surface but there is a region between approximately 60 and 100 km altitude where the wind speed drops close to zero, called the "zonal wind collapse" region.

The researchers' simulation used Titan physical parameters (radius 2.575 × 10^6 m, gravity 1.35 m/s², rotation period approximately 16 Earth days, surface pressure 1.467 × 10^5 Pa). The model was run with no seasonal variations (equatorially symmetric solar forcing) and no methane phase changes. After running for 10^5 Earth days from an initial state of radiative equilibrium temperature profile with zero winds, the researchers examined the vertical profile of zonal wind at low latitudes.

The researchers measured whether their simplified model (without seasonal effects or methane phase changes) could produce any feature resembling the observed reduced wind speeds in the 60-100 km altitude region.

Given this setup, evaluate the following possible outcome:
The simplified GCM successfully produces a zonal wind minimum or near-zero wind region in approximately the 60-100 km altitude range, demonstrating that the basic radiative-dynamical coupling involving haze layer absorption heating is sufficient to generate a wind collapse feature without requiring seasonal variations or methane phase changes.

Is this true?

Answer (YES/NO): YES